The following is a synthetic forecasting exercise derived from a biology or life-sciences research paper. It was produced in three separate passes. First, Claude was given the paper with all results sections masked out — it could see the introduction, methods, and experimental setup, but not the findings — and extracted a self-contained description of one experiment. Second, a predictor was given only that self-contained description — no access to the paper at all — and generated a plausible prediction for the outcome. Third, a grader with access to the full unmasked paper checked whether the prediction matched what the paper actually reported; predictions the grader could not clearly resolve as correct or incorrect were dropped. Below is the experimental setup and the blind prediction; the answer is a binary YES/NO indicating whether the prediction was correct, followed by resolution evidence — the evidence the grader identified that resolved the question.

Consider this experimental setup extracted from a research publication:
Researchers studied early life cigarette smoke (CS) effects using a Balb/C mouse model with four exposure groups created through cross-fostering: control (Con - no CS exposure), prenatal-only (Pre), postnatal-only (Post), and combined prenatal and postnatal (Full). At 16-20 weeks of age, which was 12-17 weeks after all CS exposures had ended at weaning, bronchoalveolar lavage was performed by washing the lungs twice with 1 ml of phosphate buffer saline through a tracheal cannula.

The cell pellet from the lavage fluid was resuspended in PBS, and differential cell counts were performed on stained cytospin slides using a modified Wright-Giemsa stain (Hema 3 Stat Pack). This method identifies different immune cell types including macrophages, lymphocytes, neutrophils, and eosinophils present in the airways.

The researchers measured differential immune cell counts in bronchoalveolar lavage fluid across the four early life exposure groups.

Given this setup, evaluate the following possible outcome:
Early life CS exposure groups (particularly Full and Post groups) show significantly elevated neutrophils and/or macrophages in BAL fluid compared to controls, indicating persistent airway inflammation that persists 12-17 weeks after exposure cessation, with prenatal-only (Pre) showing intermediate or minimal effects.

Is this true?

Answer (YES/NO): NO